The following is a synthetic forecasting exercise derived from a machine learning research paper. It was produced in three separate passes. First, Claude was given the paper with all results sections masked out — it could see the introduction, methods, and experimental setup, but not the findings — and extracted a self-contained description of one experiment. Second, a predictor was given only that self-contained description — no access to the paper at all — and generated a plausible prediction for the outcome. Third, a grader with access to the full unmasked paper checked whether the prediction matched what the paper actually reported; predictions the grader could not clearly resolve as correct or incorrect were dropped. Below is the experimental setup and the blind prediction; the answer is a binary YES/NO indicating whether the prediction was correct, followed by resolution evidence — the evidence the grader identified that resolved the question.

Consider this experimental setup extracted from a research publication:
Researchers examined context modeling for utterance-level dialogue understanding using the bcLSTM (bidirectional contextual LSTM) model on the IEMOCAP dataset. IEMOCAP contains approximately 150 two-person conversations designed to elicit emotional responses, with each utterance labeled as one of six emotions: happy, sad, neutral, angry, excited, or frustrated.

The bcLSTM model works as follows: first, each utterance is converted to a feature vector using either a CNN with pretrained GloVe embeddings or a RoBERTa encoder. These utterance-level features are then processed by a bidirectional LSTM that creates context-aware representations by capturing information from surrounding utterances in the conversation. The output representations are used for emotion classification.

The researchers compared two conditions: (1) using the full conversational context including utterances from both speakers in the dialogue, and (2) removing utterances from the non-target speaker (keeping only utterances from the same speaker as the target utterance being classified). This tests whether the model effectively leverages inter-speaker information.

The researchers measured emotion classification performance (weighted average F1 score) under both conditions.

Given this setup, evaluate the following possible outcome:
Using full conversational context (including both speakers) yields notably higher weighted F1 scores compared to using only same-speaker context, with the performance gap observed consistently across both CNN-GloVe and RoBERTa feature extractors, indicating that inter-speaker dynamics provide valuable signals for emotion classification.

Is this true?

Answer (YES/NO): NO